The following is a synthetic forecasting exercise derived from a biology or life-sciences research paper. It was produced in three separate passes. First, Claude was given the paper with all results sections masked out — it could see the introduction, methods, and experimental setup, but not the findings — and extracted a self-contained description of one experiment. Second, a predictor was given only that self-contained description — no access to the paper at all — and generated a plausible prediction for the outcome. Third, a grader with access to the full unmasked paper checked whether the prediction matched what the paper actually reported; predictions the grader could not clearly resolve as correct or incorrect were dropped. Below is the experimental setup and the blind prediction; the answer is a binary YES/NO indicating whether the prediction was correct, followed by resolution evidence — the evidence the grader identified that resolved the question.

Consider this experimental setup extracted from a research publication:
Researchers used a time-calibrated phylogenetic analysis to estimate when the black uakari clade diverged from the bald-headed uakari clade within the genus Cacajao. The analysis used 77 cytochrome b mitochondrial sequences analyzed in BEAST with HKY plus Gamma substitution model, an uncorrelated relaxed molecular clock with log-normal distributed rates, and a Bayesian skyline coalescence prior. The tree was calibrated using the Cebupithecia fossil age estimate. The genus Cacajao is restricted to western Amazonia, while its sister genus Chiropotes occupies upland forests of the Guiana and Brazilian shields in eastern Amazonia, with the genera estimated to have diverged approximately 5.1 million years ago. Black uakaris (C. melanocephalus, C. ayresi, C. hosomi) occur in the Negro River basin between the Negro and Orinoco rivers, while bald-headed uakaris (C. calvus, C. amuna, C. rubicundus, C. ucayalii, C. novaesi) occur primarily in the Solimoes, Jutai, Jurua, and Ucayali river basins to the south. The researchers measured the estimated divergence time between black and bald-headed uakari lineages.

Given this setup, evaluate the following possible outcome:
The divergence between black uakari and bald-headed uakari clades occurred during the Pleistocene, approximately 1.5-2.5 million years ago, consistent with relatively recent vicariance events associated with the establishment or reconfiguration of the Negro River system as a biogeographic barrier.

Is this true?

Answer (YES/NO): NO